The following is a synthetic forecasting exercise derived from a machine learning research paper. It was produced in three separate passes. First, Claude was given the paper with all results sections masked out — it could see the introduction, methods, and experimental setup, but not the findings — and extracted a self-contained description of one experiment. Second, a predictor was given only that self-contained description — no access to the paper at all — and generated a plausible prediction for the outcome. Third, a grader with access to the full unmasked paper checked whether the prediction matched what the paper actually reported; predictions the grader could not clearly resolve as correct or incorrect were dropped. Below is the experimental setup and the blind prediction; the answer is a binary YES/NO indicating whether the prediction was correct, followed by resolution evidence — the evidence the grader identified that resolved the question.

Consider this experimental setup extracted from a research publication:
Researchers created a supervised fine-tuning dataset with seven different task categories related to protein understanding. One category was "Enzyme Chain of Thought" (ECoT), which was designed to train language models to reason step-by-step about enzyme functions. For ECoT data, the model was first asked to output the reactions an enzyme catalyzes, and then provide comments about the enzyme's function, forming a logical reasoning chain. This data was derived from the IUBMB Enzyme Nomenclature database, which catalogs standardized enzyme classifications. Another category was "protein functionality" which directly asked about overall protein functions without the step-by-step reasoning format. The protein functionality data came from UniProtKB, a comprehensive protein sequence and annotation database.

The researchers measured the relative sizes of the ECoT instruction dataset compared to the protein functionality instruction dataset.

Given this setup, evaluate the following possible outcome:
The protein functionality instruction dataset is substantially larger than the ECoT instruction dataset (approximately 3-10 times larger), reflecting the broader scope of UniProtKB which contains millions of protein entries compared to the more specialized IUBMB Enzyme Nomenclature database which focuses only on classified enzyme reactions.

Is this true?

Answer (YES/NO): NO